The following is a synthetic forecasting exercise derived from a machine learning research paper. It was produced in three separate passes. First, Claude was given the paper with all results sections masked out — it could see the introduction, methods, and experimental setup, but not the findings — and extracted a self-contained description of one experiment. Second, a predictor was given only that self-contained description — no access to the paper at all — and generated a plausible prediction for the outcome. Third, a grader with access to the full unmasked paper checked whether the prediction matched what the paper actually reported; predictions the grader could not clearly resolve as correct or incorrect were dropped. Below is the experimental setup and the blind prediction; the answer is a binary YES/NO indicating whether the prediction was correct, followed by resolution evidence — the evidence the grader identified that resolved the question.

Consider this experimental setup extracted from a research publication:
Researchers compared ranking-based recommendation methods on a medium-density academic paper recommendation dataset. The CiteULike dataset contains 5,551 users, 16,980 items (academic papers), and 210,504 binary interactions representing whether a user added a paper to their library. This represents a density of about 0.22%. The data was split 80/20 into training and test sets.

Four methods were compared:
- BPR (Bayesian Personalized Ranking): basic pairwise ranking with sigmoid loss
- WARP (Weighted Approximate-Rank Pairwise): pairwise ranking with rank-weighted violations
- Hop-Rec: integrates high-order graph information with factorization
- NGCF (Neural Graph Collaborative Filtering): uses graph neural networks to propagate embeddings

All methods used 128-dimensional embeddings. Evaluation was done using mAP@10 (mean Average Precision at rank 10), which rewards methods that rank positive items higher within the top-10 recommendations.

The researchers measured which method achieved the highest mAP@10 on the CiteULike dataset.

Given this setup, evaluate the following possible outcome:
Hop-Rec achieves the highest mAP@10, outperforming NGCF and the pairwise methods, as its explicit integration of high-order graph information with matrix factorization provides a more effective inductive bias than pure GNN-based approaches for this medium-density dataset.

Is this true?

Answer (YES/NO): NO